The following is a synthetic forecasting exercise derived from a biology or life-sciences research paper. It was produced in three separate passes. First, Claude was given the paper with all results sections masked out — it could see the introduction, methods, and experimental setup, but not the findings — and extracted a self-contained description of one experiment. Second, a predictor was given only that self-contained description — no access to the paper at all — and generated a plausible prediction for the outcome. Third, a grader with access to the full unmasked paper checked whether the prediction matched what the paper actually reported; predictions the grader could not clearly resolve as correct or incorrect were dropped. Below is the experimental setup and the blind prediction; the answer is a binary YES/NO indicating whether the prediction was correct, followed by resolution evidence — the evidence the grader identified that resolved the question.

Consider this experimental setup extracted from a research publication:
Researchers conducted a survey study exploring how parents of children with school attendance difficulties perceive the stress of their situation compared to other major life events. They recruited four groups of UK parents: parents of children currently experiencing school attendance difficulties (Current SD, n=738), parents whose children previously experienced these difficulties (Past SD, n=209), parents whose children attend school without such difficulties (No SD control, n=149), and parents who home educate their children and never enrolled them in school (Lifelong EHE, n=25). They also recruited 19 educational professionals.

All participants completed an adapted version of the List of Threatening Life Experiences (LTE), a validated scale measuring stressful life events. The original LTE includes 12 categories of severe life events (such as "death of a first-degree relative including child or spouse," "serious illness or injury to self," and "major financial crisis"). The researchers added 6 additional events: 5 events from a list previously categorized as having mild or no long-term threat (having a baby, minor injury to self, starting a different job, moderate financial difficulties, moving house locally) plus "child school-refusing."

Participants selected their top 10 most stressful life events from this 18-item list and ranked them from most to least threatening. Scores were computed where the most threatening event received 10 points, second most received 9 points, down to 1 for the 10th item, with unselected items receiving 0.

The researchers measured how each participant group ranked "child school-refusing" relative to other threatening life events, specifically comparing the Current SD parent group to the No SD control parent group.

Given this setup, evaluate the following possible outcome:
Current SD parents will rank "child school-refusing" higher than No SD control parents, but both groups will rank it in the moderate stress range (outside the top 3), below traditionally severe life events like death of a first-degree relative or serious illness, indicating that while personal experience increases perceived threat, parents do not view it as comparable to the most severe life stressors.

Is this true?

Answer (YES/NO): NO